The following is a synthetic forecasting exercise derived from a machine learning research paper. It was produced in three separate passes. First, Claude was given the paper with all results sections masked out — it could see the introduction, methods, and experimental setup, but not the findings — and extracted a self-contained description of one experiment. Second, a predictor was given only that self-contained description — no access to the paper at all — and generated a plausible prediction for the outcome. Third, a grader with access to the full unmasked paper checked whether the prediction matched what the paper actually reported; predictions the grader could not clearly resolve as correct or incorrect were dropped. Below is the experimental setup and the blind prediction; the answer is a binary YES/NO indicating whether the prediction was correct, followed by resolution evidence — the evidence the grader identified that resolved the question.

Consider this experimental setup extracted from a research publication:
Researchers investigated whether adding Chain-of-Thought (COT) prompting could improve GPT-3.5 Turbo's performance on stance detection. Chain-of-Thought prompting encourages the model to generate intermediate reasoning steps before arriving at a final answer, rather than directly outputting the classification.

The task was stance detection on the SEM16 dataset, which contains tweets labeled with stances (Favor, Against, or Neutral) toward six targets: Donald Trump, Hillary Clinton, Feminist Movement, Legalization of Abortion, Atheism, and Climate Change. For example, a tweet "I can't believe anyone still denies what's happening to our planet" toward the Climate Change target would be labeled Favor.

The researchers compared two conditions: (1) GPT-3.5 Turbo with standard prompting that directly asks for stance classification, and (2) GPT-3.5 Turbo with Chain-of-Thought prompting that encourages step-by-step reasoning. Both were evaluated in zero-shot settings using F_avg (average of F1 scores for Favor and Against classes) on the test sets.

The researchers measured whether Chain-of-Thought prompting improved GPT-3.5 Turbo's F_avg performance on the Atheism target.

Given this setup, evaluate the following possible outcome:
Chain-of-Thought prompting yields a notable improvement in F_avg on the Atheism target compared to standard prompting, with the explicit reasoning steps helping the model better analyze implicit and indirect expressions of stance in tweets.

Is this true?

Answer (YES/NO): NO